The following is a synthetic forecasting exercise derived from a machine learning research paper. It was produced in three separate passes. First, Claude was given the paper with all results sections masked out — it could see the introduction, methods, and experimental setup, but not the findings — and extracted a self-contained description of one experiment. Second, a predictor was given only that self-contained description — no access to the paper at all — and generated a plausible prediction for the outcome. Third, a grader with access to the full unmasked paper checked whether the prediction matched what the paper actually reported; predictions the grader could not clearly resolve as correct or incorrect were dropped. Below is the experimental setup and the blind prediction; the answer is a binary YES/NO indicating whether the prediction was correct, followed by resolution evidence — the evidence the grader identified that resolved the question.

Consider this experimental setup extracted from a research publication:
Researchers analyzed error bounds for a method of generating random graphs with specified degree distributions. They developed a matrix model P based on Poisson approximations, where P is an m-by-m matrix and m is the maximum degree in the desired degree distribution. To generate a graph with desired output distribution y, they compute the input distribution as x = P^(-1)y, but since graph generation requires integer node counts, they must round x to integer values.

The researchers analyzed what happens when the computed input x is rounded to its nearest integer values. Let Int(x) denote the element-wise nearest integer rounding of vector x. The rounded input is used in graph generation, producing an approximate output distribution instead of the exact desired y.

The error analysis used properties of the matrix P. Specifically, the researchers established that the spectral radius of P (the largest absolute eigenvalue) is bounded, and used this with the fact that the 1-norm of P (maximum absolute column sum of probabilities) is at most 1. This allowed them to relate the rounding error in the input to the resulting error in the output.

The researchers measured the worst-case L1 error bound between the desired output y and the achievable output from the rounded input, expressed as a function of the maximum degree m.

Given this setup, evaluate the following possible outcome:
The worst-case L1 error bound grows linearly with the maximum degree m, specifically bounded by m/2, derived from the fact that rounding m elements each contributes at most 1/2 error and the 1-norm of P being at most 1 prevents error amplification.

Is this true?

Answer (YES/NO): YES